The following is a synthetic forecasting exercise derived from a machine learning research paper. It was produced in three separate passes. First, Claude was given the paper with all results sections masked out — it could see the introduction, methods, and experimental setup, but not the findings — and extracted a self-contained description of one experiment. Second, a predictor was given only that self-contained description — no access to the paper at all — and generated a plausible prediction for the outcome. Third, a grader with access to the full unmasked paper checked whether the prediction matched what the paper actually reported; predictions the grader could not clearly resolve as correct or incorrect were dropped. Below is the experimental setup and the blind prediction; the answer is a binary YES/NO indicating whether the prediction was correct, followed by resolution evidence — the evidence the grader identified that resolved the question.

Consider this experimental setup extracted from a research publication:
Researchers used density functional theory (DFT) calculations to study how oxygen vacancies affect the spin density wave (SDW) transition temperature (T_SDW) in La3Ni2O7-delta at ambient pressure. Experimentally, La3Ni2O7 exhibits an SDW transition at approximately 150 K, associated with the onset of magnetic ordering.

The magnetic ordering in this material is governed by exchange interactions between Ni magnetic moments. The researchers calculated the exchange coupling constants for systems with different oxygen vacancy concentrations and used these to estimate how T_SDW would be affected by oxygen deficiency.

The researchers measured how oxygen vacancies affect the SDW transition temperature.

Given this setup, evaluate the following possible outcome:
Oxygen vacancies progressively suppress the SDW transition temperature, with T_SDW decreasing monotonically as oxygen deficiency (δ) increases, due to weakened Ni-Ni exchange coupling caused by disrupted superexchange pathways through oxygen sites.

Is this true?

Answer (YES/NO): YES